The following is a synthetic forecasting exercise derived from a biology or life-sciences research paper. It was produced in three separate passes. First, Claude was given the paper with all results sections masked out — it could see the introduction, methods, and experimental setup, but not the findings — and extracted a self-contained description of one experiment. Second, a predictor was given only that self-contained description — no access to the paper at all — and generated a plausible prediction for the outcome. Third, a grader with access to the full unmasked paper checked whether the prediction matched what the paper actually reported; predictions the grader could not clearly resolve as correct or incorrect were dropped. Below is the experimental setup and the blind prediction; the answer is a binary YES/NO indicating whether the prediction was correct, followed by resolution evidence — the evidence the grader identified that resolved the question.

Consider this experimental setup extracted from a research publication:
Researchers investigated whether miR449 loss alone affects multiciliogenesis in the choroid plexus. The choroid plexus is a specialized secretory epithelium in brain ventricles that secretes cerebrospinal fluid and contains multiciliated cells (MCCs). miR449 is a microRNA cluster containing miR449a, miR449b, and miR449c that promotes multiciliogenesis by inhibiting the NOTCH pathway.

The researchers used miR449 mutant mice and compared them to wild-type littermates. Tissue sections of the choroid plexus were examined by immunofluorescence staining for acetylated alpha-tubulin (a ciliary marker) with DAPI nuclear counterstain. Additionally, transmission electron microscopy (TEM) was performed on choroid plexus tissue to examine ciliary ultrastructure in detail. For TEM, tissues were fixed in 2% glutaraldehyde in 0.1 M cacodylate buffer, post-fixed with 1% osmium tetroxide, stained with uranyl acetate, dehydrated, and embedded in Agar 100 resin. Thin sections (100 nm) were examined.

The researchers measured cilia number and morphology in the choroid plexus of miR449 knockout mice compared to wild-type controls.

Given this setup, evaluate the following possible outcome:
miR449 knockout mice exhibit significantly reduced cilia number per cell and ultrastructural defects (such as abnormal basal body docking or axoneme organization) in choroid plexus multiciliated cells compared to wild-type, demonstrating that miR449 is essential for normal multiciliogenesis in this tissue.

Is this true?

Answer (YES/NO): NO